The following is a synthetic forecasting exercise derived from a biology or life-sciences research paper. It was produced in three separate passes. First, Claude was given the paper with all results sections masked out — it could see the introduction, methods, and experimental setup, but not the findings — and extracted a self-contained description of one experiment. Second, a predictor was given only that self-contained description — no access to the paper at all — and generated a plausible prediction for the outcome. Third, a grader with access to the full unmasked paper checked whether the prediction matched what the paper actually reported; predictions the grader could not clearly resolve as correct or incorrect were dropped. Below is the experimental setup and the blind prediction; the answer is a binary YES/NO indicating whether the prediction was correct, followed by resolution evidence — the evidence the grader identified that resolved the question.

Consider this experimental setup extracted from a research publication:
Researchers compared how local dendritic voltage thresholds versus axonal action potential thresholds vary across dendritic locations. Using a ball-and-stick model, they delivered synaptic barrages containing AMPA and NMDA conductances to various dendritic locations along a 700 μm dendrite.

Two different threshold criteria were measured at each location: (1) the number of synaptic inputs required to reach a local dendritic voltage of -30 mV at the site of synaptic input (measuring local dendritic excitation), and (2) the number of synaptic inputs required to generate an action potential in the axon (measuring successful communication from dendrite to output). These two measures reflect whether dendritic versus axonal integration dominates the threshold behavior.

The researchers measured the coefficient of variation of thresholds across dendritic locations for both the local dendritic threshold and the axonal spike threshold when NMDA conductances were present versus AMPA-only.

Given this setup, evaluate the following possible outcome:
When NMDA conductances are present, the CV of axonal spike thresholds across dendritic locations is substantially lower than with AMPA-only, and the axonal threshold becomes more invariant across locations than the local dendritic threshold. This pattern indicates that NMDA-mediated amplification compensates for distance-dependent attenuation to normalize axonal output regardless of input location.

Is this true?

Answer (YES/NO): YES